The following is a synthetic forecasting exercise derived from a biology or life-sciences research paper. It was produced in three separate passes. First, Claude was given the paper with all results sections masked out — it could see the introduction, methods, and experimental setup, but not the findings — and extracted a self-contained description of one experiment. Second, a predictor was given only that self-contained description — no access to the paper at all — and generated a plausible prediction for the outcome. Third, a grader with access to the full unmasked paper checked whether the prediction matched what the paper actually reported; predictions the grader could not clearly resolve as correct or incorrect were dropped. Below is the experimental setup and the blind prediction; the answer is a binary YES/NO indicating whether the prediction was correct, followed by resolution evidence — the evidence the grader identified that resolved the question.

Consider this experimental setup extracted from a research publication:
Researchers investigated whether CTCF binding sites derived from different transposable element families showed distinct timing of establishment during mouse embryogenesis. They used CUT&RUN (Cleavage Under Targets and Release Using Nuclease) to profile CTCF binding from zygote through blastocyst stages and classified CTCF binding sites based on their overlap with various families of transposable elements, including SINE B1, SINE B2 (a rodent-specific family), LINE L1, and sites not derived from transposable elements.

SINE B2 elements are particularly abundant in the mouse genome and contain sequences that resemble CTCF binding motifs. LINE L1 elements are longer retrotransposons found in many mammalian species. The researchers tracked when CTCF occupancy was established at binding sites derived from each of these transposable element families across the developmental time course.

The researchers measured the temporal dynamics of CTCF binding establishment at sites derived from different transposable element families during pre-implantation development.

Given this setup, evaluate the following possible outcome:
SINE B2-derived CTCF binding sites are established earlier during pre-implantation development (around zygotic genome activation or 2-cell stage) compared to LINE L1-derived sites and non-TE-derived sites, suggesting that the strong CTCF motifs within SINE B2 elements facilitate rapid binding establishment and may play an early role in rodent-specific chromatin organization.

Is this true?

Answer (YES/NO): NO